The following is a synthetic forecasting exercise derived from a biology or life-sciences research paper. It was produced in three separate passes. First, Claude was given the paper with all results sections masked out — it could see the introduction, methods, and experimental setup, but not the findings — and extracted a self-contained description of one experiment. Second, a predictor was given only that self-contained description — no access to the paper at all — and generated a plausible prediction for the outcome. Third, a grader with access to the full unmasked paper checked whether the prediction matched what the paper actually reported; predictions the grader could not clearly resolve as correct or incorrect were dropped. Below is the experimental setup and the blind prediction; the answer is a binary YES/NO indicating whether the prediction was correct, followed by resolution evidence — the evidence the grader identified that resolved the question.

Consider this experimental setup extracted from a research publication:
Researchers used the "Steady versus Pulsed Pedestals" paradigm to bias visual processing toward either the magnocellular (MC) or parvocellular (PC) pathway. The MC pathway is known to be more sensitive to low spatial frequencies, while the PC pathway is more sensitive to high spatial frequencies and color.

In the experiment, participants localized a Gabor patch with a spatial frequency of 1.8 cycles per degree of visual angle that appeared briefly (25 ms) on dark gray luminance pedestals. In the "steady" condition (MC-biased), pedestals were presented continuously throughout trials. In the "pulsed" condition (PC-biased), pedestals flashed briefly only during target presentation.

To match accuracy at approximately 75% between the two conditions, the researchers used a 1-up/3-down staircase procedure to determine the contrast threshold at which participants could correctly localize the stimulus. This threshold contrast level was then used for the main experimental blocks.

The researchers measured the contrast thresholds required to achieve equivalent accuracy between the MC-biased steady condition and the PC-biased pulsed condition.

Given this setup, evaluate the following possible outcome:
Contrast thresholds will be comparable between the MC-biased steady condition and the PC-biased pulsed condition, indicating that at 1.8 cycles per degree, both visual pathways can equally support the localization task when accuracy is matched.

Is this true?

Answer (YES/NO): NO